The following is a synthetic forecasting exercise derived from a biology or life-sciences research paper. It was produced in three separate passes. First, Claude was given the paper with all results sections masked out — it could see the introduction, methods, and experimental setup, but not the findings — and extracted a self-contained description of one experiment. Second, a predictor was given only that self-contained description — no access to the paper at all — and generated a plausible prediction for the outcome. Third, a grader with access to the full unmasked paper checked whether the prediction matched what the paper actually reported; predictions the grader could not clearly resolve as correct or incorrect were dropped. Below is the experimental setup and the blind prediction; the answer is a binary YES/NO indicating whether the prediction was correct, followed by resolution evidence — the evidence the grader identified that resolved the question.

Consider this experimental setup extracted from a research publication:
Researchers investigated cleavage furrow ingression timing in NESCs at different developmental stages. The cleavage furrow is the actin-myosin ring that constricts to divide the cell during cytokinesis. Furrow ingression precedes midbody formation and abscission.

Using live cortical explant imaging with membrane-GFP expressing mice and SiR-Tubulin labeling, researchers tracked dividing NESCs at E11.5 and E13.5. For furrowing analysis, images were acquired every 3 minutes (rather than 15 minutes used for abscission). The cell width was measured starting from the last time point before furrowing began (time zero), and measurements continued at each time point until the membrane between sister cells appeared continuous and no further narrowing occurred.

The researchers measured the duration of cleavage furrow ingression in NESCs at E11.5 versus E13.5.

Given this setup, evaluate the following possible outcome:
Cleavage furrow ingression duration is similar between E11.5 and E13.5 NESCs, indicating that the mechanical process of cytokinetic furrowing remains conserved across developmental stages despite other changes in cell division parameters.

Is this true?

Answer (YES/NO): YES